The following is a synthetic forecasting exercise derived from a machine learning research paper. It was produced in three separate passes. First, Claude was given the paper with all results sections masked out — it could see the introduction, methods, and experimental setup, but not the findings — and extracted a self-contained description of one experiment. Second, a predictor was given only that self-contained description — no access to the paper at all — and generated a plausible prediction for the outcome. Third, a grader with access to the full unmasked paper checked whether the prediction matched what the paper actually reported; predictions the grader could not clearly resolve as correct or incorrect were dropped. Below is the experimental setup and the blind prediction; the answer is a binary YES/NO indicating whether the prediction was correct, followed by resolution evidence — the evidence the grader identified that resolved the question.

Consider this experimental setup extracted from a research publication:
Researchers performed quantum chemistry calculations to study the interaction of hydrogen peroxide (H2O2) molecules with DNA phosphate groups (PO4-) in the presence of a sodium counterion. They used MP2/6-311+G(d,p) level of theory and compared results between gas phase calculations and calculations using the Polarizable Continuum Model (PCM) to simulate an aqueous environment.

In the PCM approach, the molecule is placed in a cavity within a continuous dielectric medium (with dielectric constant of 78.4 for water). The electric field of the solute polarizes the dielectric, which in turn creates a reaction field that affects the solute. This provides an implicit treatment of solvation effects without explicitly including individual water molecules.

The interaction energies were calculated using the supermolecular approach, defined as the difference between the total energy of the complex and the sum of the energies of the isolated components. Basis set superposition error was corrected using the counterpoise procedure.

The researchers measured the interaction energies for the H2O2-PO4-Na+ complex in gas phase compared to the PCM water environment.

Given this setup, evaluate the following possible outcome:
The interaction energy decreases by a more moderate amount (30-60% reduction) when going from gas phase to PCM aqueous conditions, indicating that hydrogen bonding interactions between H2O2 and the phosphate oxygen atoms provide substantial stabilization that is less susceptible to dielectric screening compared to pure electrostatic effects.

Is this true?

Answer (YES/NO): NO